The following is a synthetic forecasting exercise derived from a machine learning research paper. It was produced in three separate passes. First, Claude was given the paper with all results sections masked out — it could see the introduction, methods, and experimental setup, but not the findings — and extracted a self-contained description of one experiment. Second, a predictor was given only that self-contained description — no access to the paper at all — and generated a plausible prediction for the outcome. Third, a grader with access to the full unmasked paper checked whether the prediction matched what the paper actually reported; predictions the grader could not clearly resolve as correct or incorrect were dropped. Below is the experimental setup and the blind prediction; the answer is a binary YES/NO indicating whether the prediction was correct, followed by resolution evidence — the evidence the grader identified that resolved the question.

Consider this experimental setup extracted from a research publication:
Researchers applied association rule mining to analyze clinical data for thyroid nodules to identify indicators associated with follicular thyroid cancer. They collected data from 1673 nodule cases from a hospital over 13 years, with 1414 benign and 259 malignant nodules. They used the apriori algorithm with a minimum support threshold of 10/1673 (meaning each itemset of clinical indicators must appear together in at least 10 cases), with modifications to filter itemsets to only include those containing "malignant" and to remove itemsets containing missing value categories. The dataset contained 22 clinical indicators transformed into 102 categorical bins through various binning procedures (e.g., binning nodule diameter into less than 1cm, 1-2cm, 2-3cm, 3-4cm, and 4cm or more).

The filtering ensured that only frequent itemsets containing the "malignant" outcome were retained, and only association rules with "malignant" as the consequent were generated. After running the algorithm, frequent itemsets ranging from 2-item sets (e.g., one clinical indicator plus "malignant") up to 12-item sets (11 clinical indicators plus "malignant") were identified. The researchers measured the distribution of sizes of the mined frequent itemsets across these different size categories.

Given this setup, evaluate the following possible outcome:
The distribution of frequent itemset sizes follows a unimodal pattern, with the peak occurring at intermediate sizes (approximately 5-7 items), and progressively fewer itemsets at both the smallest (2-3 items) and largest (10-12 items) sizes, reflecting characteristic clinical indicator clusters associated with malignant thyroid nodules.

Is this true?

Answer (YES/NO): YES